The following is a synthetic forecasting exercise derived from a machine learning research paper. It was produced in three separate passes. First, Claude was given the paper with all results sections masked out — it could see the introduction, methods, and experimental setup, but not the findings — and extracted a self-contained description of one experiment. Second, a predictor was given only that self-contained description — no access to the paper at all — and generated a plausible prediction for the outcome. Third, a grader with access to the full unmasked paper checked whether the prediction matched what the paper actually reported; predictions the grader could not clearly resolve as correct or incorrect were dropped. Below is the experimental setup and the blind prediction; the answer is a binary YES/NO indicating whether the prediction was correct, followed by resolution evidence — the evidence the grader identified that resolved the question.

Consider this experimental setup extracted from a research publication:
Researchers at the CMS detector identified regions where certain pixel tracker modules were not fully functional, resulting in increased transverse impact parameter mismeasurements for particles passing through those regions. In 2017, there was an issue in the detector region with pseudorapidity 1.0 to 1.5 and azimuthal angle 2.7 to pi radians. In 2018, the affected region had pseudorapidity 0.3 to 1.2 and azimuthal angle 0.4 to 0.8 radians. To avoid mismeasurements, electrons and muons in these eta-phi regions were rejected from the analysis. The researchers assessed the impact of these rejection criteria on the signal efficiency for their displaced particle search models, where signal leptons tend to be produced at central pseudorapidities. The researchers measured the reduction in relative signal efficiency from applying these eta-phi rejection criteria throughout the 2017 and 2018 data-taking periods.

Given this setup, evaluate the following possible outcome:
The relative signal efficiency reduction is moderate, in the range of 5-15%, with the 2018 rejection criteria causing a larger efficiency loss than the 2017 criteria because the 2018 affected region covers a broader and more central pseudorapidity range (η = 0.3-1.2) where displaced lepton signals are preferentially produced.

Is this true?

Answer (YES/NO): NO